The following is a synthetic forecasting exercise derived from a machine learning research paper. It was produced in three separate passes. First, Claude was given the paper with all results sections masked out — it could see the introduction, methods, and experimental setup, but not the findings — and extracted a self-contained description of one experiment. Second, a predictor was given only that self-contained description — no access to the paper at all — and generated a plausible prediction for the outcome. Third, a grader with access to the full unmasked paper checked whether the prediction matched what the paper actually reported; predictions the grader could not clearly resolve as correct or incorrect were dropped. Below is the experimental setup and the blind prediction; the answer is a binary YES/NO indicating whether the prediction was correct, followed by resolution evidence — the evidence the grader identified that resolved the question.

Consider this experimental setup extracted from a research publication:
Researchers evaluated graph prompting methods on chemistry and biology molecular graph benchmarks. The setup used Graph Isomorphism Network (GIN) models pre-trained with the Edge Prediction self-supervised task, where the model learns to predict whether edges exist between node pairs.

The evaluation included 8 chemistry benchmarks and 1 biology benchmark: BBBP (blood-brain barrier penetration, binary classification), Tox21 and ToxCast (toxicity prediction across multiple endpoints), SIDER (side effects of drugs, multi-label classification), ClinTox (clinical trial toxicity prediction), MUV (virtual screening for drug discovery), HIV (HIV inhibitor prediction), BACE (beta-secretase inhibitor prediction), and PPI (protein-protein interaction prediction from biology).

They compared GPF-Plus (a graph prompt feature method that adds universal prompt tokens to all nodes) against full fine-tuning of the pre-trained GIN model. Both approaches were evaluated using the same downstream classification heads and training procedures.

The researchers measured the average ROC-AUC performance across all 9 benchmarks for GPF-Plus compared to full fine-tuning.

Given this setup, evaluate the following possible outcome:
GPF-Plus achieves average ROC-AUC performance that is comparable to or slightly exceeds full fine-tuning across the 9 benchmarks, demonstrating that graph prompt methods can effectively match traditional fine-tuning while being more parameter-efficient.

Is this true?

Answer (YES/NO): YES